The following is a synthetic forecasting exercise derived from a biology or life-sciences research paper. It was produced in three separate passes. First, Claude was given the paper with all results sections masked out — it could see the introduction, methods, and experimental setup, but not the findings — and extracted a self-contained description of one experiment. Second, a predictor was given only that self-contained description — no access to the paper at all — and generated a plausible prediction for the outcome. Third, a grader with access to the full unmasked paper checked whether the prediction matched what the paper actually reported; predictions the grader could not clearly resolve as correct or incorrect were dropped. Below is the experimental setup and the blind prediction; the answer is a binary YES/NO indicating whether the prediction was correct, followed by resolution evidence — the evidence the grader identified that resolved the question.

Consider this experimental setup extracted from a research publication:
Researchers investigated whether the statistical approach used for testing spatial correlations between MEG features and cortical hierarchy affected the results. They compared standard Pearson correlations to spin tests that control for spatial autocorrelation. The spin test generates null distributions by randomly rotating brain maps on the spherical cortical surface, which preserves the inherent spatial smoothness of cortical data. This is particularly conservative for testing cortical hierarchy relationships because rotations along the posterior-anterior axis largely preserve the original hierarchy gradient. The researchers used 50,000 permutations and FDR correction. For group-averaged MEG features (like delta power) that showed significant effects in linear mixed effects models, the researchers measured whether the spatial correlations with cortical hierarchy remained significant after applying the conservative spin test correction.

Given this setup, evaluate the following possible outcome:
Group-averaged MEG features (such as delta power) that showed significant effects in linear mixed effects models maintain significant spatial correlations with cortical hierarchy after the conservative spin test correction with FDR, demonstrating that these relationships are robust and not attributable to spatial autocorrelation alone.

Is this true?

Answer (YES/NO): YES